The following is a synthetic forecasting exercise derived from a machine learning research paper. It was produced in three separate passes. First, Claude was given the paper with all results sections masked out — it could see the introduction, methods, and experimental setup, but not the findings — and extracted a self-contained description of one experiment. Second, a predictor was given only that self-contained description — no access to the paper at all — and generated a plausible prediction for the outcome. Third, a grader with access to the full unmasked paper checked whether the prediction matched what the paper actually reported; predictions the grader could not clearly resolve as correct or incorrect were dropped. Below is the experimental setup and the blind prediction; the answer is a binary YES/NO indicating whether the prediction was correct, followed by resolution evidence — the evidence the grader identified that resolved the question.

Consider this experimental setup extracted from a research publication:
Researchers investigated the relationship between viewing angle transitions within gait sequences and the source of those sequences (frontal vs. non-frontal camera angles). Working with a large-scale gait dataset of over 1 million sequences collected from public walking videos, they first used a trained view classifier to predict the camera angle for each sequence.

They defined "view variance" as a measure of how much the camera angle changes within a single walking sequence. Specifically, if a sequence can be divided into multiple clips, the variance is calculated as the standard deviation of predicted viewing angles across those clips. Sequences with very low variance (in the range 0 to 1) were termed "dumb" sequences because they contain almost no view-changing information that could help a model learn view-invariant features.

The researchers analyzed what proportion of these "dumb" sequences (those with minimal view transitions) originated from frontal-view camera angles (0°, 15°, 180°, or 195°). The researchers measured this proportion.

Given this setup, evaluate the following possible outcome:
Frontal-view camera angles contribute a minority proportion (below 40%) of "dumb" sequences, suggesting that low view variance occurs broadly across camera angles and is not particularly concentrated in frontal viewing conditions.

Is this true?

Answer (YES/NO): NO